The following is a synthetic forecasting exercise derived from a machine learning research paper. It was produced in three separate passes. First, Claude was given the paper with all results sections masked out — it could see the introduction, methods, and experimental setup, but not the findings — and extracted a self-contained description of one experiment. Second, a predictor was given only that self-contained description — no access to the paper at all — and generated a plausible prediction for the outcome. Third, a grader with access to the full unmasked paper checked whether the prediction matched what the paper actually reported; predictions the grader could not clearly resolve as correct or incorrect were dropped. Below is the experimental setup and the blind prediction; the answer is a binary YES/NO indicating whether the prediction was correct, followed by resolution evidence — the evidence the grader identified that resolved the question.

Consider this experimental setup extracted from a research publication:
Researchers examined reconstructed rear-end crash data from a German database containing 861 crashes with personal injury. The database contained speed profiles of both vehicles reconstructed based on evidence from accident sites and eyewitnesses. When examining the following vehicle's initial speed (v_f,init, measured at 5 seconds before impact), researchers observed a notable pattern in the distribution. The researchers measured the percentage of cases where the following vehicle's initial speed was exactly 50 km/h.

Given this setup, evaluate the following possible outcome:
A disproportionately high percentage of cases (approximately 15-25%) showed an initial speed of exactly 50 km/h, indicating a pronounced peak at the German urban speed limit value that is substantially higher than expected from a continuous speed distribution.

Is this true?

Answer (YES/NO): YES